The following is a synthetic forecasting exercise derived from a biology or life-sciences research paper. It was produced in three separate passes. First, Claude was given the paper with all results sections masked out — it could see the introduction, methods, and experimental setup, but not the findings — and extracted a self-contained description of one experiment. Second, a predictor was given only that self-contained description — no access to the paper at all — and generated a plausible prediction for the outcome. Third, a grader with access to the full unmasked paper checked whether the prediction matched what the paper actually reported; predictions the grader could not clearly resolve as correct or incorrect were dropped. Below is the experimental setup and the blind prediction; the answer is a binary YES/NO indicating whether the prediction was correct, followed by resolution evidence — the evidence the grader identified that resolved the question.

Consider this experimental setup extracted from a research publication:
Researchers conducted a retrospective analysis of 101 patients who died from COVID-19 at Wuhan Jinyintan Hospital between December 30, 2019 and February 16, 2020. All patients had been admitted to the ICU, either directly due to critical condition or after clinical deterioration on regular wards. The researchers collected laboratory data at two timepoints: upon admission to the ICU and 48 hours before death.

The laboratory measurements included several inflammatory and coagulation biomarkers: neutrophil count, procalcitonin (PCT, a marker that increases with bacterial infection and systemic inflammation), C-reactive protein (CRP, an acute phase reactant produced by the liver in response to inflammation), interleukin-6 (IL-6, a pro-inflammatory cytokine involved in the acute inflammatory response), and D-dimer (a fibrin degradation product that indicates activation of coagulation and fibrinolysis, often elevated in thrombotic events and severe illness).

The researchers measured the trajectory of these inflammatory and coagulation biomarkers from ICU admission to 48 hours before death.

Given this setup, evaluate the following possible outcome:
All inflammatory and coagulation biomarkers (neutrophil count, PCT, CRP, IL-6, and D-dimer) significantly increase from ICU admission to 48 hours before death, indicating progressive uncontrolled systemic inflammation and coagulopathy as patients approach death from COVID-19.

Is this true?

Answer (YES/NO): YES